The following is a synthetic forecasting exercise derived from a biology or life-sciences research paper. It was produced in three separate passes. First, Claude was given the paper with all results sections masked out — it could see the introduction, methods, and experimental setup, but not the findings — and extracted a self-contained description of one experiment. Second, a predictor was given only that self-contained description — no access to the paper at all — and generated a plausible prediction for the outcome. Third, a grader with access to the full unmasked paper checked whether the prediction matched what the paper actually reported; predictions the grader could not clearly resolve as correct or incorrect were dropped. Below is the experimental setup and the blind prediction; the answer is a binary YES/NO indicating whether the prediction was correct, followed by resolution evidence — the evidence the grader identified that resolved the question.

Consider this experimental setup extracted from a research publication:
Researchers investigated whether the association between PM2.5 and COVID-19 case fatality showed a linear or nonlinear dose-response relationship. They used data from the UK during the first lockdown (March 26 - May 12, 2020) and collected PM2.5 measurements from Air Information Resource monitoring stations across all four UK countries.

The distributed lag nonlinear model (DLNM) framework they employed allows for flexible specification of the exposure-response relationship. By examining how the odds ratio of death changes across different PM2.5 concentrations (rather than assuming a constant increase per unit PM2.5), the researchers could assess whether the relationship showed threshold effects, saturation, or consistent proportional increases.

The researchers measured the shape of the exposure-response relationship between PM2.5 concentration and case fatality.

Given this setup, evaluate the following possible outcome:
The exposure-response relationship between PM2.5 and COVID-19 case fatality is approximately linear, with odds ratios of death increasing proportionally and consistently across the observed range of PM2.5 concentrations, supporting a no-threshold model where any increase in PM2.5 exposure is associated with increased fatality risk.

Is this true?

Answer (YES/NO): NO